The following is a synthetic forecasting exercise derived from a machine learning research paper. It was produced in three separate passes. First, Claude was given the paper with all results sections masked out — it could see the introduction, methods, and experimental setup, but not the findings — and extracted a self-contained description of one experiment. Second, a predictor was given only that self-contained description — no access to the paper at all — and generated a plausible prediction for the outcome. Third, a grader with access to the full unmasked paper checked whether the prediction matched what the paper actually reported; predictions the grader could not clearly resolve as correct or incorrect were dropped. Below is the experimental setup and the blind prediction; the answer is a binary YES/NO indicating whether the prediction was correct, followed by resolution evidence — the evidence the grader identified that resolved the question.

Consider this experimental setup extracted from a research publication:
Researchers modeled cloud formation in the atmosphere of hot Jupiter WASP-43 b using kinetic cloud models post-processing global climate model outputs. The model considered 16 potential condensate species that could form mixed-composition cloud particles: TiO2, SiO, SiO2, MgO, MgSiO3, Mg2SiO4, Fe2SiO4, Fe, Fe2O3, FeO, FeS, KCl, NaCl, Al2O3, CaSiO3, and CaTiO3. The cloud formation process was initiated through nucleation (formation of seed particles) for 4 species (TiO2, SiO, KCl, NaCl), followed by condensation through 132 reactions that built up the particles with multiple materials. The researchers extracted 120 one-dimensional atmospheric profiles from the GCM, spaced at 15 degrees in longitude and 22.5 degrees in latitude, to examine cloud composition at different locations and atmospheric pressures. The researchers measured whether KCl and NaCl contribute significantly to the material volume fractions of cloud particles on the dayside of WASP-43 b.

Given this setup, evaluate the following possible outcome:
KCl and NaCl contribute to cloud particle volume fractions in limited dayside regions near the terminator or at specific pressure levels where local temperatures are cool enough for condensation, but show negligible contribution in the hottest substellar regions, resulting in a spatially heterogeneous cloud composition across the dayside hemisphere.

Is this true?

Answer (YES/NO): NO